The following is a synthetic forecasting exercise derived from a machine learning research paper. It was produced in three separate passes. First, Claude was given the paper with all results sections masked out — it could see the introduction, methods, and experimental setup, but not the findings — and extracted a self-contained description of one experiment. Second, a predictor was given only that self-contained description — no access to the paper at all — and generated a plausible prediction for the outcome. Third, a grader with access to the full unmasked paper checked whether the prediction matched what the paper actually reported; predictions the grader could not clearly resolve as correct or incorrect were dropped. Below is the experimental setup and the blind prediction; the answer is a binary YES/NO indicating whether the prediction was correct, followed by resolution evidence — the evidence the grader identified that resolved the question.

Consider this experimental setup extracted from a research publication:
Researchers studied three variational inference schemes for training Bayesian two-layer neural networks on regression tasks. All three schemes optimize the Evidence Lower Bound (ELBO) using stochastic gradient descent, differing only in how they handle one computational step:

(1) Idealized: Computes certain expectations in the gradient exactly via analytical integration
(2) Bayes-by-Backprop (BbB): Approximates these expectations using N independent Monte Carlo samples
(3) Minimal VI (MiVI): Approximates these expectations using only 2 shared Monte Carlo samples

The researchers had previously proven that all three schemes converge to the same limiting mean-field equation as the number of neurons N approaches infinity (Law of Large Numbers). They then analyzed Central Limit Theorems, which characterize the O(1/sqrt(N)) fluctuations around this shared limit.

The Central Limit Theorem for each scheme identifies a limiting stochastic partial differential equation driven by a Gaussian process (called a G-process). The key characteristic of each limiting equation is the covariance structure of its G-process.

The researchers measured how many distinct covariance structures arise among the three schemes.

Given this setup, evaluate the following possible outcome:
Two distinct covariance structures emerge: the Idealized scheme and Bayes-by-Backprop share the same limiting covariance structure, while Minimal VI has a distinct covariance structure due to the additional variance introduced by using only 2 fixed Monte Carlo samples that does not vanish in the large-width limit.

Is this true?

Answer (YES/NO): YES